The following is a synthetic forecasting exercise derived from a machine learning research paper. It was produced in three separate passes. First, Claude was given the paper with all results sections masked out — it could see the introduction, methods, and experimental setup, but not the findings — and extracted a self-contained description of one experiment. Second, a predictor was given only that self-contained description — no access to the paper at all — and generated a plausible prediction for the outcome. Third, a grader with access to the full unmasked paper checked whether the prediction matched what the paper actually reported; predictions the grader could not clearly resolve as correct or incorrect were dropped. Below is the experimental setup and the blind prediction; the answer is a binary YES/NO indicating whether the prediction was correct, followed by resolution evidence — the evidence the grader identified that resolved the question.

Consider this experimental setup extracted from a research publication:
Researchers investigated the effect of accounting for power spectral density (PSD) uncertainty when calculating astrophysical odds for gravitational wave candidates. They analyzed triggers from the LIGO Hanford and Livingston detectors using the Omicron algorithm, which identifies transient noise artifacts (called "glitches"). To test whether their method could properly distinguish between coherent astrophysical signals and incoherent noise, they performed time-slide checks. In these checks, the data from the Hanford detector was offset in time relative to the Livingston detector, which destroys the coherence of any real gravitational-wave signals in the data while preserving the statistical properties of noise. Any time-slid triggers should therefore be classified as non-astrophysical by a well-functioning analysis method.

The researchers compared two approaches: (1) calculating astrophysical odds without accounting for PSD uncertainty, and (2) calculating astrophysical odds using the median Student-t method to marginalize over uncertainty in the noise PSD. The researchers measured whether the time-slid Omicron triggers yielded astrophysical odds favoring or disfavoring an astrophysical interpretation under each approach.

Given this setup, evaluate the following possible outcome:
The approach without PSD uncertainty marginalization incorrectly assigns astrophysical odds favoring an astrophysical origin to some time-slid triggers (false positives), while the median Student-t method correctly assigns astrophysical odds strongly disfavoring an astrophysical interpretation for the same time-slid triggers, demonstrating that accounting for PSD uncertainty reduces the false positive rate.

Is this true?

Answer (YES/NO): YES